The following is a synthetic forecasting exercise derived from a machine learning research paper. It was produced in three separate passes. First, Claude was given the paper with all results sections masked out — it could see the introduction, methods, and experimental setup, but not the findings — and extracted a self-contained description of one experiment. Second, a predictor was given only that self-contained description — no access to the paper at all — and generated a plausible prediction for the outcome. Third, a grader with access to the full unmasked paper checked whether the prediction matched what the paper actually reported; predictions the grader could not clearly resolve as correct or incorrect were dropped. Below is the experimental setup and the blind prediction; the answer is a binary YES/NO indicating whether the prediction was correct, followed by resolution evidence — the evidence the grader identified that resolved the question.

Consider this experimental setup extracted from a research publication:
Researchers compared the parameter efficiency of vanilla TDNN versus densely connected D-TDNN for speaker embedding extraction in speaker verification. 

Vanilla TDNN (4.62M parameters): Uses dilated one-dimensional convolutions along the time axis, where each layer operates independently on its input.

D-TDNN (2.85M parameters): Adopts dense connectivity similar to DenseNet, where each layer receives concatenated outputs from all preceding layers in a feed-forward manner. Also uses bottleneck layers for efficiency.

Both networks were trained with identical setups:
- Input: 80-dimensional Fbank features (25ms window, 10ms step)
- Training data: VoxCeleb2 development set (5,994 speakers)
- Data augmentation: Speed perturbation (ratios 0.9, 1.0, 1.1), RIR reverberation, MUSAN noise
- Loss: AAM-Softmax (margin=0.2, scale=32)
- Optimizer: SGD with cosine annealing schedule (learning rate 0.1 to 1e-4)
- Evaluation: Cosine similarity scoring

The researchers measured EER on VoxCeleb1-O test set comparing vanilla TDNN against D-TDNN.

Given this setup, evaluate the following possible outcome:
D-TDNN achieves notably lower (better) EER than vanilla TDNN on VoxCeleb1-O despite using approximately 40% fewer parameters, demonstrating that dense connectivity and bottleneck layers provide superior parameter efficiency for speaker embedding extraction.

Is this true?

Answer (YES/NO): YES